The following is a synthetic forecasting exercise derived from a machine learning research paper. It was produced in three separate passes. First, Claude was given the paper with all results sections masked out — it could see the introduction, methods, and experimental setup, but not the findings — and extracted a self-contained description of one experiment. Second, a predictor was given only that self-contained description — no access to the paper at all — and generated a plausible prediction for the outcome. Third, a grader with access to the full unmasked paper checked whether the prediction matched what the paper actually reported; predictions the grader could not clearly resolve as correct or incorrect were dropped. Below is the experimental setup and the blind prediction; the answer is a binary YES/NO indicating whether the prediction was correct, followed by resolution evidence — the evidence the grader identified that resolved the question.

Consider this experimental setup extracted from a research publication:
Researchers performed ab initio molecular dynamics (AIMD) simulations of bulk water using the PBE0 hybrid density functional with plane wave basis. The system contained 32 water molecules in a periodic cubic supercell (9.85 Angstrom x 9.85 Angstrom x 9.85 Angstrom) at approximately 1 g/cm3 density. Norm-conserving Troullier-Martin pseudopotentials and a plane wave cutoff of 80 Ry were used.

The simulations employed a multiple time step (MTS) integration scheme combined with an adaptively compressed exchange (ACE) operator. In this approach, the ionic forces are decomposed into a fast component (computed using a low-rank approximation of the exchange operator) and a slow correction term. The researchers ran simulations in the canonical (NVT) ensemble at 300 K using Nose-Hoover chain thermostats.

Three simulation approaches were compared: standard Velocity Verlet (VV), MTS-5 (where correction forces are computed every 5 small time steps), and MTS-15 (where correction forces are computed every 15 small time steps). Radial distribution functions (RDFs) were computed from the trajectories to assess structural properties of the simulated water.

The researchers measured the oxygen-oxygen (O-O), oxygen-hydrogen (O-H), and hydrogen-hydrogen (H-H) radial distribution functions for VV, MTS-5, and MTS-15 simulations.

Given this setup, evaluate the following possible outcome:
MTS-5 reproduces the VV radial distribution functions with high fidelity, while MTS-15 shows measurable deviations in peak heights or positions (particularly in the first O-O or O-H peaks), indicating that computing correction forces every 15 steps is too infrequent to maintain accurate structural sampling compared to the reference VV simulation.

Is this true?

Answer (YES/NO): NO